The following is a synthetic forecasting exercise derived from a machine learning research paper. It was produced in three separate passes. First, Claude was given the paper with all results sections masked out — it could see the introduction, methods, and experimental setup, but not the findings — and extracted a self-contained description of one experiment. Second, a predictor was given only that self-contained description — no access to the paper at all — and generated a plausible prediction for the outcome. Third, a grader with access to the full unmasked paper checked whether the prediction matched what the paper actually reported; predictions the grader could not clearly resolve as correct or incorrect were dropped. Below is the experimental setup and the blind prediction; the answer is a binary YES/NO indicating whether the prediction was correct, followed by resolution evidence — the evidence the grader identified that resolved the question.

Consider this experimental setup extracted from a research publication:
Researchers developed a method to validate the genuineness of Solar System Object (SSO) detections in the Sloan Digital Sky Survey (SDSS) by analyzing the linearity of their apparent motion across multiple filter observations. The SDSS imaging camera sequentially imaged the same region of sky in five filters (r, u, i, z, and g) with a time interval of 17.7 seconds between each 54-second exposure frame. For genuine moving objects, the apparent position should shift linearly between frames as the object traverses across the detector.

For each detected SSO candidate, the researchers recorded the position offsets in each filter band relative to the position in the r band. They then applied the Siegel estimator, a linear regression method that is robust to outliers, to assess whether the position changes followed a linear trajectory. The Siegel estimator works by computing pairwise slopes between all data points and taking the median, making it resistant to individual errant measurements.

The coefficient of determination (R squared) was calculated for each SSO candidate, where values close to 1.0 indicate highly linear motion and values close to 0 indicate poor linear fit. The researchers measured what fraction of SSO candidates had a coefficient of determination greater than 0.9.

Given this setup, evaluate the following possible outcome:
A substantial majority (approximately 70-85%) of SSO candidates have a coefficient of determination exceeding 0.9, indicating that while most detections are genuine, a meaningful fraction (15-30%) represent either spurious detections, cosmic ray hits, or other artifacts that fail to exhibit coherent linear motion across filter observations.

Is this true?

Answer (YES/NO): NO